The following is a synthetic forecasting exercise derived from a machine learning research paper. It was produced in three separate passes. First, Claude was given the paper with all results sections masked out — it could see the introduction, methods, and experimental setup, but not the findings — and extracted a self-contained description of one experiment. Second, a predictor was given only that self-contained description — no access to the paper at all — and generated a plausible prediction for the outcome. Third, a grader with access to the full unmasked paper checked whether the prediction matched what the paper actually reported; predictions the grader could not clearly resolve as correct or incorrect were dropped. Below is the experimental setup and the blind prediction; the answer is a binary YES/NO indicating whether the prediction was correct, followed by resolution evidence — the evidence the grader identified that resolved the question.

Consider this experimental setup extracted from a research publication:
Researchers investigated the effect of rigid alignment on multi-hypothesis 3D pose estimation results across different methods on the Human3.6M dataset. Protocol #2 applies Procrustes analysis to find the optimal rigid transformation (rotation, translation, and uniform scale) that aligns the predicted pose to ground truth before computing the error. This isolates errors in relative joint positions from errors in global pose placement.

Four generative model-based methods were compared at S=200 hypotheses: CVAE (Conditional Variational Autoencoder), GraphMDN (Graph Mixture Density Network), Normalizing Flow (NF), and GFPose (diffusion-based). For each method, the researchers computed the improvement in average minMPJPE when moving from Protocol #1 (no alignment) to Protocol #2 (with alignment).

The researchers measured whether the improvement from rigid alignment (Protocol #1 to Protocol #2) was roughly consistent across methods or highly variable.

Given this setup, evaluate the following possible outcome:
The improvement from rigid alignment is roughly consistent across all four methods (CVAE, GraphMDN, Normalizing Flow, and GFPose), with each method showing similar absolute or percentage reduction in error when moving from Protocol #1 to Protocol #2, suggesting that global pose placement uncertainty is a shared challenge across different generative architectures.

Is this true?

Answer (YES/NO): NO